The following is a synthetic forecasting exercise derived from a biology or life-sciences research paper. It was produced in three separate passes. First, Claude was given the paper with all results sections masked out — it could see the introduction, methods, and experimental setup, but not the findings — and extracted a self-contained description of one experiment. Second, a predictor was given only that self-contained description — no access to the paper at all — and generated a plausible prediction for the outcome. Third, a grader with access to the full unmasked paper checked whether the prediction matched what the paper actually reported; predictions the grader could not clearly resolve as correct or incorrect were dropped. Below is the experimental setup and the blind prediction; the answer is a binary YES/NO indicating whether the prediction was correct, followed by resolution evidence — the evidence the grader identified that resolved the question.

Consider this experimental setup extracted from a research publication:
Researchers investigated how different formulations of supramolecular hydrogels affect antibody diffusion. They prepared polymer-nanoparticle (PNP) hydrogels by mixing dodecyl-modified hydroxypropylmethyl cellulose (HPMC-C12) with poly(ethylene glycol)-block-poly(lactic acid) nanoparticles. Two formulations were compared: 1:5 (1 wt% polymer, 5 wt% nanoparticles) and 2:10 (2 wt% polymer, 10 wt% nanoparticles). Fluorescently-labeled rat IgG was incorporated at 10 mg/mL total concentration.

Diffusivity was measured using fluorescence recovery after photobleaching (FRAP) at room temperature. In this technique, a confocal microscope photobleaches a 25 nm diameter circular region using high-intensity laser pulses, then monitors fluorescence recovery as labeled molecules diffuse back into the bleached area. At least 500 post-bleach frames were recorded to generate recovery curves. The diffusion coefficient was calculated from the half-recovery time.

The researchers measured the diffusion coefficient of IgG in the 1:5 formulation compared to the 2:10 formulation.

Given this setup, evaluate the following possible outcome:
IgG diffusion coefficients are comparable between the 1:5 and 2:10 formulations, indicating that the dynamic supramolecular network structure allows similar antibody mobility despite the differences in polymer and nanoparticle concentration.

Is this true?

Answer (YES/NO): NO